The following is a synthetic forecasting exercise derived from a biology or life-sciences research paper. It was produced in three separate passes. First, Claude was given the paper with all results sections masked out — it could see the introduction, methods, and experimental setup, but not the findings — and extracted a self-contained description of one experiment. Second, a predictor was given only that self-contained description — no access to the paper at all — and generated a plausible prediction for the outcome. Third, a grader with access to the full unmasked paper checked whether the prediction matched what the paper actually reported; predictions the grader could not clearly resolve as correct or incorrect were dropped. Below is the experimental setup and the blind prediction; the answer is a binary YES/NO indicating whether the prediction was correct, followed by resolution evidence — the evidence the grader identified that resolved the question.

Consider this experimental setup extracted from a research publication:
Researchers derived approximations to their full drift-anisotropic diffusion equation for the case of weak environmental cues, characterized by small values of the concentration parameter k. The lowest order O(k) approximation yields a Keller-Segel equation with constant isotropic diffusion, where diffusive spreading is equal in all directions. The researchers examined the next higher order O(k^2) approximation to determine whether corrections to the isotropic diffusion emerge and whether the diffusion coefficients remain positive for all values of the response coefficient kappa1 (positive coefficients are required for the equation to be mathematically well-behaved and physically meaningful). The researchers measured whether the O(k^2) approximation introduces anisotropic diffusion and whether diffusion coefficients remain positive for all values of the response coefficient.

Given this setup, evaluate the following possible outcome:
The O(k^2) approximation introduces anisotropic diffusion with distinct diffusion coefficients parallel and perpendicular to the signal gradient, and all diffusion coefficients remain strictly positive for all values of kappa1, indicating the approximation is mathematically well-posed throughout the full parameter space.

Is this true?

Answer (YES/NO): YES